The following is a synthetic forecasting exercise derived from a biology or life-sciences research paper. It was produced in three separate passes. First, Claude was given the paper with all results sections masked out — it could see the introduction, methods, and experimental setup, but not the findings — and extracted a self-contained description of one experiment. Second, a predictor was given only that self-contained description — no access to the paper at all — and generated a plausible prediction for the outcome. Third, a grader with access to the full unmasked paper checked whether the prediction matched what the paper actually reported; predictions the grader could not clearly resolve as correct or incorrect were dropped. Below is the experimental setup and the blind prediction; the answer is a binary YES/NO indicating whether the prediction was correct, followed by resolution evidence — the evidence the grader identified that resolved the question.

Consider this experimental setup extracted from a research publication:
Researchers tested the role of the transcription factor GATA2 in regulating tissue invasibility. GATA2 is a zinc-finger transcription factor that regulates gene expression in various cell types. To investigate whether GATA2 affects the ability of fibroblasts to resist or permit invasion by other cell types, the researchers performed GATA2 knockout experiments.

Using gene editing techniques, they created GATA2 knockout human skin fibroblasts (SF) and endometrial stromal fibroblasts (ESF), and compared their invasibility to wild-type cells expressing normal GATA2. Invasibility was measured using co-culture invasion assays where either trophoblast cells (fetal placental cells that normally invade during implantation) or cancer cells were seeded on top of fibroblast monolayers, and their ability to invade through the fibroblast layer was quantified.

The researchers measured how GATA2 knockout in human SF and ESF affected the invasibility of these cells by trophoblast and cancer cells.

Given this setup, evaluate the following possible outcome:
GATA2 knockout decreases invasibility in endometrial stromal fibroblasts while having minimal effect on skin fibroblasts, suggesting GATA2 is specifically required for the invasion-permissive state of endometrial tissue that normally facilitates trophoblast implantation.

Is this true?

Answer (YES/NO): NO